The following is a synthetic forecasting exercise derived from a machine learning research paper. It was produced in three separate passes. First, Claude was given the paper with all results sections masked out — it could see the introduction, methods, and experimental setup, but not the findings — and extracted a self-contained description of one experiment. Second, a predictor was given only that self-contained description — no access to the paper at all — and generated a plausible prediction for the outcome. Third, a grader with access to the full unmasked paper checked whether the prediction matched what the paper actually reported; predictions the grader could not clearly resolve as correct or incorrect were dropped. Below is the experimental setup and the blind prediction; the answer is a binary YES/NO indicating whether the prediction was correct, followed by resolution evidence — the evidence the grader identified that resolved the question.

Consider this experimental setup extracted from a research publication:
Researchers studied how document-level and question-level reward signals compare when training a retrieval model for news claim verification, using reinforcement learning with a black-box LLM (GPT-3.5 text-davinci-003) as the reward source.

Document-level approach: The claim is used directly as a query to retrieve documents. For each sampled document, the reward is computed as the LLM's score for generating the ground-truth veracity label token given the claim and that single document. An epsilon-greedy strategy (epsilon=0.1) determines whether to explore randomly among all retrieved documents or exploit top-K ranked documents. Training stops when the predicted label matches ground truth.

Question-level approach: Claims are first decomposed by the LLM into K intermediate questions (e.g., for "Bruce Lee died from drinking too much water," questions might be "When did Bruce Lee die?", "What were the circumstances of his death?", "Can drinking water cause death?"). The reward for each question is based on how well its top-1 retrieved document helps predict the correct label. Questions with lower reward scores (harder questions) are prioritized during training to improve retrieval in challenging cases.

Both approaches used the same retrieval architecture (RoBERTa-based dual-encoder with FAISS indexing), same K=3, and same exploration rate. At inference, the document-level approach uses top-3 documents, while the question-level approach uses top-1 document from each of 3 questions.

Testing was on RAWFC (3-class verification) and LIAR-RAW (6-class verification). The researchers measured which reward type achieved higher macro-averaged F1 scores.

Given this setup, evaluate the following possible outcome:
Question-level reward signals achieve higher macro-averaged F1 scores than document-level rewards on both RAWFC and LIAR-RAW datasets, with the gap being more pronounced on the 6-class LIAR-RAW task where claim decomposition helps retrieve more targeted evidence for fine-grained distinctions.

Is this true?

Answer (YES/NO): NO